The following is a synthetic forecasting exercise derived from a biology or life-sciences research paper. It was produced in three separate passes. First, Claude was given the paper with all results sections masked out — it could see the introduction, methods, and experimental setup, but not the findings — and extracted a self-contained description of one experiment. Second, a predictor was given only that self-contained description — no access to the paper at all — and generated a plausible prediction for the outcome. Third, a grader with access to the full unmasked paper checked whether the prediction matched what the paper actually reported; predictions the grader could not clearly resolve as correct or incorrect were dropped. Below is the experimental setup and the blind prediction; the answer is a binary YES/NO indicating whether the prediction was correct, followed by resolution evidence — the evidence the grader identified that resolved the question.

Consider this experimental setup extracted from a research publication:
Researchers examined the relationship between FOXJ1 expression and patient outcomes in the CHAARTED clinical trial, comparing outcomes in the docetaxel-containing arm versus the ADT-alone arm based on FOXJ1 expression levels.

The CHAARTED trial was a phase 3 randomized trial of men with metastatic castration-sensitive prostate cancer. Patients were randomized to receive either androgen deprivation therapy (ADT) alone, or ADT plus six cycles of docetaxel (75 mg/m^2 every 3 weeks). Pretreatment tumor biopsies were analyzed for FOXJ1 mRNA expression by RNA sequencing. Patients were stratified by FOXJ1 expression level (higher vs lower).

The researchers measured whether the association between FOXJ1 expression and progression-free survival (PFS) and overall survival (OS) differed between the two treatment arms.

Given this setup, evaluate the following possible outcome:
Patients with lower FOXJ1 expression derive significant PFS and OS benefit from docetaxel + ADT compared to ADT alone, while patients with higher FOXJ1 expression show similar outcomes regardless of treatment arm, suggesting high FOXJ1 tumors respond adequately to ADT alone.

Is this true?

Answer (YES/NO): YES